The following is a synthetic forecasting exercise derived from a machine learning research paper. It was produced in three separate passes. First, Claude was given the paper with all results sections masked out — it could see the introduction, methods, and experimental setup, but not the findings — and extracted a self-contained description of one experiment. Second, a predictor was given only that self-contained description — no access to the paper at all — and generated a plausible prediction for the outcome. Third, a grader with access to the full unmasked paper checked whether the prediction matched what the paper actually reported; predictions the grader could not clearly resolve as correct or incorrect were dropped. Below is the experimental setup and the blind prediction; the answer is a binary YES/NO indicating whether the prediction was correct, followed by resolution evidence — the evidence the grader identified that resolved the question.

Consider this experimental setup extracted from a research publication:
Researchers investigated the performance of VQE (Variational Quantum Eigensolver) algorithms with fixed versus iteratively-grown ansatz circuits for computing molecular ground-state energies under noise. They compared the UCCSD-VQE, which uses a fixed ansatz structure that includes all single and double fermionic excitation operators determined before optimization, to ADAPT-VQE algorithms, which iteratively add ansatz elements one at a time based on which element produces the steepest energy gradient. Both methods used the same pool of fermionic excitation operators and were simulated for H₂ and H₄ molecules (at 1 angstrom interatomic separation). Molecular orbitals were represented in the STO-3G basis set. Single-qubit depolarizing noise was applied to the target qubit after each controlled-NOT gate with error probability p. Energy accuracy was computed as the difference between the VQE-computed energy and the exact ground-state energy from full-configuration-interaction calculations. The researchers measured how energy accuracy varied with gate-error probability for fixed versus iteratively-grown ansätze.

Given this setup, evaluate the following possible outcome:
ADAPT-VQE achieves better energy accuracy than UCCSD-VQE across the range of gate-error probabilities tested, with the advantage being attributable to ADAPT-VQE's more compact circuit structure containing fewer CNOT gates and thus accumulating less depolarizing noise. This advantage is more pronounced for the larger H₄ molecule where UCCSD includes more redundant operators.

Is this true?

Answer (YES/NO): NO